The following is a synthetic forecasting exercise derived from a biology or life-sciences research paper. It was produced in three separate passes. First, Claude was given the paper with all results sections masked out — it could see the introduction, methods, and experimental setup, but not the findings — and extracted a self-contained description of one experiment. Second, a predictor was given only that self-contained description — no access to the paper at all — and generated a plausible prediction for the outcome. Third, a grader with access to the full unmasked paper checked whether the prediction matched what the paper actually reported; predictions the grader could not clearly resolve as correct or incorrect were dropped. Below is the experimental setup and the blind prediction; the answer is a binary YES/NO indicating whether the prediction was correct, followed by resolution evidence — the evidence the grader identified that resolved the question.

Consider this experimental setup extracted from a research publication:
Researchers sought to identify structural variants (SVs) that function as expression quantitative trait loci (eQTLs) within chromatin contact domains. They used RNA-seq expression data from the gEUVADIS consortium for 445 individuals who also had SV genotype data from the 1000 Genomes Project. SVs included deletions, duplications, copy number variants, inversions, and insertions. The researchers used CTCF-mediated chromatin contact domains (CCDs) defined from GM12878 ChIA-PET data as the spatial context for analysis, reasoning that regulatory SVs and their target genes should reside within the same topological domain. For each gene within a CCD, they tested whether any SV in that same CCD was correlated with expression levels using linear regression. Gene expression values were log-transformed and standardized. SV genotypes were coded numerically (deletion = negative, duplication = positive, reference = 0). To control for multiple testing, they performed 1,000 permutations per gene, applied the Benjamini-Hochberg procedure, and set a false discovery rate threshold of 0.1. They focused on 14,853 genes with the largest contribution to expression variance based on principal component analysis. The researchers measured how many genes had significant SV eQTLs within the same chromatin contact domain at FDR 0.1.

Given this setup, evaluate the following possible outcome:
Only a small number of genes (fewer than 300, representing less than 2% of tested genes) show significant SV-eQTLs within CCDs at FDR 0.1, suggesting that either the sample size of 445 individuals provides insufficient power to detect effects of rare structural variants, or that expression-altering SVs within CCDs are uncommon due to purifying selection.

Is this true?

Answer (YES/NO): YES